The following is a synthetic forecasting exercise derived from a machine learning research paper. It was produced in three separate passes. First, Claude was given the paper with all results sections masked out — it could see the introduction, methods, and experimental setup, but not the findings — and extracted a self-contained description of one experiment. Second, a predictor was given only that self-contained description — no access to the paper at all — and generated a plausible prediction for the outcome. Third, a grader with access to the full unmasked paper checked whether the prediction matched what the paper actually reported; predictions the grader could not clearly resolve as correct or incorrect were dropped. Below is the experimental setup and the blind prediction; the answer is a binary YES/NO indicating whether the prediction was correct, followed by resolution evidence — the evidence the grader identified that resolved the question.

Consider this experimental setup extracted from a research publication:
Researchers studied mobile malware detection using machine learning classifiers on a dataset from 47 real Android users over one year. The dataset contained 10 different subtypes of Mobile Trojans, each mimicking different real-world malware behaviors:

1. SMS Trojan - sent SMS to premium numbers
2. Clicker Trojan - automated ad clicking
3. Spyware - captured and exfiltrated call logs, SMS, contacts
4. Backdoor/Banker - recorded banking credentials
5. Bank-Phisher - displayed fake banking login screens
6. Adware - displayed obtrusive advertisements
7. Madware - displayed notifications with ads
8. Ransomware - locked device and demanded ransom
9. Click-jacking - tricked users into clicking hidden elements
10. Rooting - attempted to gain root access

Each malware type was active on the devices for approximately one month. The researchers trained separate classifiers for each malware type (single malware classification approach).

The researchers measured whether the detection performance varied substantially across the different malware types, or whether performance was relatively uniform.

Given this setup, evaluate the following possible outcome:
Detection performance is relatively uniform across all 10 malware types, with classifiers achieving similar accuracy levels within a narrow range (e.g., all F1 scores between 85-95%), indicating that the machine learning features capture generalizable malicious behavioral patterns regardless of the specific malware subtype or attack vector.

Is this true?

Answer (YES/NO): NO